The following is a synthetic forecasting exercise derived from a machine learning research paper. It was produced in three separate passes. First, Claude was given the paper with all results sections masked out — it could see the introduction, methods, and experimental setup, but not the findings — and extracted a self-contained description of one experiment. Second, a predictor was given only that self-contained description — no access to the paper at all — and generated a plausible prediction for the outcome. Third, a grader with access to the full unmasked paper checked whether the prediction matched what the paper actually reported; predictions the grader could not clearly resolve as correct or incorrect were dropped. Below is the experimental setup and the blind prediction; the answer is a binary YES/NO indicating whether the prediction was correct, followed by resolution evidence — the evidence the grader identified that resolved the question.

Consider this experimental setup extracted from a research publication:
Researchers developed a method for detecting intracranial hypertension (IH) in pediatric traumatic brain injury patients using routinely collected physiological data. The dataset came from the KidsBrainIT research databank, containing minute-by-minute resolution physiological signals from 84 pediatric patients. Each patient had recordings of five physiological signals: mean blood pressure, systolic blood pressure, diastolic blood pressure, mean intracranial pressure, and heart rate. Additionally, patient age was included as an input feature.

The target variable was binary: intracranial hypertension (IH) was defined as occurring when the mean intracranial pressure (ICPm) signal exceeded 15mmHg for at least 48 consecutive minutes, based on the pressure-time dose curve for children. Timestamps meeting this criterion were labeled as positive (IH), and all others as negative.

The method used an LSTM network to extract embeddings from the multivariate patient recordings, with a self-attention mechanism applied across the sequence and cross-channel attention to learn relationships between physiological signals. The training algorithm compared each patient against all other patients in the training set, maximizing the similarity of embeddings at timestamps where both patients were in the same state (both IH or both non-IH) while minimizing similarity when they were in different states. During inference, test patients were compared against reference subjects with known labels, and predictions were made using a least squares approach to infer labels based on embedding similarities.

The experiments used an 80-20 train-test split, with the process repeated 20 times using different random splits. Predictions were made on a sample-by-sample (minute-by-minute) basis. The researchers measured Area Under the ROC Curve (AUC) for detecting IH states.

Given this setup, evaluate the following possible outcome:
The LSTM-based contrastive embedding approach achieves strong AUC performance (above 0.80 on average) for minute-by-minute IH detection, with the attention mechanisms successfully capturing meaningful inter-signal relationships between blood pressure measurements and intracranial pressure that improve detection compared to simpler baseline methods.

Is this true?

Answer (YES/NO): NO